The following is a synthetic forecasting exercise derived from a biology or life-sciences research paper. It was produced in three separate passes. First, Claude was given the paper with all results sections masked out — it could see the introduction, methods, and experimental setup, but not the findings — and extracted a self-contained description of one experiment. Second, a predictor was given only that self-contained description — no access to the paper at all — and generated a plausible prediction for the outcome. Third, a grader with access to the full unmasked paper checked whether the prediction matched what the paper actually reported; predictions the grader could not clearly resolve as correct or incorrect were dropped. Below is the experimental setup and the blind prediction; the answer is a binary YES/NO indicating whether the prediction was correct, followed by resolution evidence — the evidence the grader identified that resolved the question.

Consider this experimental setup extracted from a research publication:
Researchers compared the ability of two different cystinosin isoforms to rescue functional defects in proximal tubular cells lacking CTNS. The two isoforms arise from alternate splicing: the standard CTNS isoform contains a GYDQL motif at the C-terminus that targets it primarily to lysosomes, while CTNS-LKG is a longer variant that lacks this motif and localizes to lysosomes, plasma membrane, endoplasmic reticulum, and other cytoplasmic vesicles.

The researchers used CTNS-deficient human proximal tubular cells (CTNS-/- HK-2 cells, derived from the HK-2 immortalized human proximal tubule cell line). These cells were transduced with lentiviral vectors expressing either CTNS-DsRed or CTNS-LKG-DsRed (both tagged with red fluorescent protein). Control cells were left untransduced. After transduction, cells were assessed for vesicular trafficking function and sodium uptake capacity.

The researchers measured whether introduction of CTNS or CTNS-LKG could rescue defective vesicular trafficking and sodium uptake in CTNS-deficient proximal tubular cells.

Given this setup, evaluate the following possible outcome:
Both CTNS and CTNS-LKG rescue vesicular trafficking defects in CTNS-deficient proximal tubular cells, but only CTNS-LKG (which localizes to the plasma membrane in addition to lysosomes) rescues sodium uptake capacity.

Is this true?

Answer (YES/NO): NO